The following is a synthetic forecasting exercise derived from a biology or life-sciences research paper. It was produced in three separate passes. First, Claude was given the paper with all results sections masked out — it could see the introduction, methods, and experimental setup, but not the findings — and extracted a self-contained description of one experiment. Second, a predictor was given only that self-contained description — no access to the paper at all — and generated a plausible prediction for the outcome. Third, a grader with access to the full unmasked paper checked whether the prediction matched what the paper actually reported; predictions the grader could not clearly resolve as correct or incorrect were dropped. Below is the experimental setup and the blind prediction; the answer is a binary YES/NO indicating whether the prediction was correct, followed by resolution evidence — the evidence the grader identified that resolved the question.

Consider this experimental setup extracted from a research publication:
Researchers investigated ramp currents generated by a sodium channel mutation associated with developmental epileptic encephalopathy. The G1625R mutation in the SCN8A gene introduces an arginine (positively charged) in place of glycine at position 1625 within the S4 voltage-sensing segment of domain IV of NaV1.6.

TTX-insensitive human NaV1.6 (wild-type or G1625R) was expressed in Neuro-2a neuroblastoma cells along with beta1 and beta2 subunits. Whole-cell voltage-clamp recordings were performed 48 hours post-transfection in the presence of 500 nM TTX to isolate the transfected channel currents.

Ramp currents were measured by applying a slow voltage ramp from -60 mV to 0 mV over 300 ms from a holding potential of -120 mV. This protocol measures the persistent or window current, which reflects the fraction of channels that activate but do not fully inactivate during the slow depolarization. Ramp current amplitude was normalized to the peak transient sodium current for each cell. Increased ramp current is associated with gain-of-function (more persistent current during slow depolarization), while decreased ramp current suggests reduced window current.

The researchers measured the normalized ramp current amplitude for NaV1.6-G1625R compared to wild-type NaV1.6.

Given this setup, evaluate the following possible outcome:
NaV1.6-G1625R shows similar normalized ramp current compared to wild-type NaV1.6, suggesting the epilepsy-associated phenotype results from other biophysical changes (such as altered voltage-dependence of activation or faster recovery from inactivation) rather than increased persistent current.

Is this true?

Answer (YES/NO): NO